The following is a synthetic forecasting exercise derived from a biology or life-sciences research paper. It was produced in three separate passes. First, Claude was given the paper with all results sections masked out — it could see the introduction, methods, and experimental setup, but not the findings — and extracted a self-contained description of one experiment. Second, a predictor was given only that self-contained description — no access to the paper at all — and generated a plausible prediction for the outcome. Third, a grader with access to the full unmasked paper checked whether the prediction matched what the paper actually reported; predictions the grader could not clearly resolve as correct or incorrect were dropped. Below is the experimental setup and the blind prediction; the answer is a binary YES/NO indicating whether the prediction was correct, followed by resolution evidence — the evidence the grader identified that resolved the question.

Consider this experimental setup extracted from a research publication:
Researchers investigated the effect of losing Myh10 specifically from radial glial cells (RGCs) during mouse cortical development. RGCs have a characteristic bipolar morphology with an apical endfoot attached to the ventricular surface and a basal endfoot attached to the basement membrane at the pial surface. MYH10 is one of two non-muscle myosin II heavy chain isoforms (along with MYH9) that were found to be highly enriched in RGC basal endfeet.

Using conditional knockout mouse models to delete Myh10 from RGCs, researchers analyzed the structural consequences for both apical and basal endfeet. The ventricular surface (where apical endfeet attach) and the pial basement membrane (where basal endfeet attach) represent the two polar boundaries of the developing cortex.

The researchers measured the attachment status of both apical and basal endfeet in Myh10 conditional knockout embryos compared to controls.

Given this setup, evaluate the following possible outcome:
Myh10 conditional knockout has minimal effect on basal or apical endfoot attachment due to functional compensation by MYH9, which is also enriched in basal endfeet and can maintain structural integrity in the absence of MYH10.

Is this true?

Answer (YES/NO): NO